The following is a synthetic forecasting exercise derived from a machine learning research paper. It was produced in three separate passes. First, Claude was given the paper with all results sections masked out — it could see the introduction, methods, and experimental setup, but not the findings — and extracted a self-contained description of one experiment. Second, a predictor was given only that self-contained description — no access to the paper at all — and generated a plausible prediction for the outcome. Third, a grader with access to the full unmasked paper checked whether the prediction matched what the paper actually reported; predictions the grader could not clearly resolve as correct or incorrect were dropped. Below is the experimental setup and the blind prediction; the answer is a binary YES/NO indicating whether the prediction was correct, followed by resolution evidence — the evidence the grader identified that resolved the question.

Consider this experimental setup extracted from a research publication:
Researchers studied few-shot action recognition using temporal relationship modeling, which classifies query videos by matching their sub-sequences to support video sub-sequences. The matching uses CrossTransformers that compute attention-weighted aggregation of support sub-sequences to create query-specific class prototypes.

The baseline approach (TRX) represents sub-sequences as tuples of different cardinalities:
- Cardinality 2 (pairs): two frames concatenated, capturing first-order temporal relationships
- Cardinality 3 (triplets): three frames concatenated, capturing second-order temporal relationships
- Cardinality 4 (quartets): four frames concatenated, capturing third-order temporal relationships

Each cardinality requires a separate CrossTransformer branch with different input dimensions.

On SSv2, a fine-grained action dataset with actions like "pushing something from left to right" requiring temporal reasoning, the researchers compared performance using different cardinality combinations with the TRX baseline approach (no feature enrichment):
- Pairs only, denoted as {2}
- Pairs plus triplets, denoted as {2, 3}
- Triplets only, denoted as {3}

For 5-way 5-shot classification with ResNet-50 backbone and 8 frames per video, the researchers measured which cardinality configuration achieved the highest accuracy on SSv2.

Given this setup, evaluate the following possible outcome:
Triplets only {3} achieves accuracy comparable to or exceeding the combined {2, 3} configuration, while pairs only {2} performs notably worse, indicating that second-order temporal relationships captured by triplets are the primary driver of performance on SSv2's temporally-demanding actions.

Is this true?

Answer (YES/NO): NO